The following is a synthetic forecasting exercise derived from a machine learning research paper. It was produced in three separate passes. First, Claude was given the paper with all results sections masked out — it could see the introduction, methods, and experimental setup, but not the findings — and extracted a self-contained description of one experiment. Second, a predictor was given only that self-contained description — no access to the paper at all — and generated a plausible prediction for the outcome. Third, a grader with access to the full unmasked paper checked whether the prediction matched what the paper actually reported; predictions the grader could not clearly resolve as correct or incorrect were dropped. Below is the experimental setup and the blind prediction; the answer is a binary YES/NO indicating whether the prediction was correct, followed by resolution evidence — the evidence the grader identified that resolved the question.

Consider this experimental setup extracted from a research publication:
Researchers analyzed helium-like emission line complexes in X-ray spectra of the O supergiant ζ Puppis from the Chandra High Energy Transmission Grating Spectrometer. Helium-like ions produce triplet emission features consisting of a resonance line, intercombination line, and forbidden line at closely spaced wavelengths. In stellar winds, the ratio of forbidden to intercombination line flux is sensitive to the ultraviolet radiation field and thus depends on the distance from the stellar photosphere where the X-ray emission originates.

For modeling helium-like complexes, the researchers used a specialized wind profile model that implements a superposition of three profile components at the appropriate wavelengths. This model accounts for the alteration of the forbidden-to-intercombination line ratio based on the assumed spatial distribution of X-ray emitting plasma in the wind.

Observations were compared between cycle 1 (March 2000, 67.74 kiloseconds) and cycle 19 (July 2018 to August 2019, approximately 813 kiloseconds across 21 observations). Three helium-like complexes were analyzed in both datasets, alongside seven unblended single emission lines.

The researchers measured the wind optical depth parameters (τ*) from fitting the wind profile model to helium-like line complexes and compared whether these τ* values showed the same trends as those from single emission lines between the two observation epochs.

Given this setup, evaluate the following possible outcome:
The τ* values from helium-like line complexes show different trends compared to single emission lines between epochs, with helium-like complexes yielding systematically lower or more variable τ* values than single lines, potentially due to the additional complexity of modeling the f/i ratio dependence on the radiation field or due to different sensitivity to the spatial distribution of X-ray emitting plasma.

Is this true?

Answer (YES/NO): NO